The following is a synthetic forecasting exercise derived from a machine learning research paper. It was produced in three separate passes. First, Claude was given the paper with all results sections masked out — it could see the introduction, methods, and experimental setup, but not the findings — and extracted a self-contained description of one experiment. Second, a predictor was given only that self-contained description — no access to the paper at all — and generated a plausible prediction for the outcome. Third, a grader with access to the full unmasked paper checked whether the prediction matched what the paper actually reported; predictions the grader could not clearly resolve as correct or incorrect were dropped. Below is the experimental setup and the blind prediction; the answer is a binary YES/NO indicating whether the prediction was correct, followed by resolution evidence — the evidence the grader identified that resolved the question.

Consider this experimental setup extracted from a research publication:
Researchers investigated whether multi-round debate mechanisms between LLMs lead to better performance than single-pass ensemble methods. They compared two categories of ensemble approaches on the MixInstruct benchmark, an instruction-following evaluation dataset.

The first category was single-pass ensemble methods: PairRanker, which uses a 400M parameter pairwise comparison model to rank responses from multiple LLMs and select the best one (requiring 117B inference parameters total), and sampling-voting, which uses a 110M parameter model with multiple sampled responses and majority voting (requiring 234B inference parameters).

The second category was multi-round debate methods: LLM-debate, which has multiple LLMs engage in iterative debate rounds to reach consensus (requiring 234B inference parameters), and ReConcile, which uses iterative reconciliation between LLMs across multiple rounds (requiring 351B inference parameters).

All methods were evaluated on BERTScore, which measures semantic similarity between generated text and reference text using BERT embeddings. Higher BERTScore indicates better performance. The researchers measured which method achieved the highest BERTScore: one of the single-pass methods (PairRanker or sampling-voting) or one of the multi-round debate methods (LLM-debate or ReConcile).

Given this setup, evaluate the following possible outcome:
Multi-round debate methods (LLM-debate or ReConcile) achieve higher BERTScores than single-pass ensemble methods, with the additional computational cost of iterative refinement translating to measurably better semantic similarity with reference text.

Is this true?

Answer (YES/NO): NO